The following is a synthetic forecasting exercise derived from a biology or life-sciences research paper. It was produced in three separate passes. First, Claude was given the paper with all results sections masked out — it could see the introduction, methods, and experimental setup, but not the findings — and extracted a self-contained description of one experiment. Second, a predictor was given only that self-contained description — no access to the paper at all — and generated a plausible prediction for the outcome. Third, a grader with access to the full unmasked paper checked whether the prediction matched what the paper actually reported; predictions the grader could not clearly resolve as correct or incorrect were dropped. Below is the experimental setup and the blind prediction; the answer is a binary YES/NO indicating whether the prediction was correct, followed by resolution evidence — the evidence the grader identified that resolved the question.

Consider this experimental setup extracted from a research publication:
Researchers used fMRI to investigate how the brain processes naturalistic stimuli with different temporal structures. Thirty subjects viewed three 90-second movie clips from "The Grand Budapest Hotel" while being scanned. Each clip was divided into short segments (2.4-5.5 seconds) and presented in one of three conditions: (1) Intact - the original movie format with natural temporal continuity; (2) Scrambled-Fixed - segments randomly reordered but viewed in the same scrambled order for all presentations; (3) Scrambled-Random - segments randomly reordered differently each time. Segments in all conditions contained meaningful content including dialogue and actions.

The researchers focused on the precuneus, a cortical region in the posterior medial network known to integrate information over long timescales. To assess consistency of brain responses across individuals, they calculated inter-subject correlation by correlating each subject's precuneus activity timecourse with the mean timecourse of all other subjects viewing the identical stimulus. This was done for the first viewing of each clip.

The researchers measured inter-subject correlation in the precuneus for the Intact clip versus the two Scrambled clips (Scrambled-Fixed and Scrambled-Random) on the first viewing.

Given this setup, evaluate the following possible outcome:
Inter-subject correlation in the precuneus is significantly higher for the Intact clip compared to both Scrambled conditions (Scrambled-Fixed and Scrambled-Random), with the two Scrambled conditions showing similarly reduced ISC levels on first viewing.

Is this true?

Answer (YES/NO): YES